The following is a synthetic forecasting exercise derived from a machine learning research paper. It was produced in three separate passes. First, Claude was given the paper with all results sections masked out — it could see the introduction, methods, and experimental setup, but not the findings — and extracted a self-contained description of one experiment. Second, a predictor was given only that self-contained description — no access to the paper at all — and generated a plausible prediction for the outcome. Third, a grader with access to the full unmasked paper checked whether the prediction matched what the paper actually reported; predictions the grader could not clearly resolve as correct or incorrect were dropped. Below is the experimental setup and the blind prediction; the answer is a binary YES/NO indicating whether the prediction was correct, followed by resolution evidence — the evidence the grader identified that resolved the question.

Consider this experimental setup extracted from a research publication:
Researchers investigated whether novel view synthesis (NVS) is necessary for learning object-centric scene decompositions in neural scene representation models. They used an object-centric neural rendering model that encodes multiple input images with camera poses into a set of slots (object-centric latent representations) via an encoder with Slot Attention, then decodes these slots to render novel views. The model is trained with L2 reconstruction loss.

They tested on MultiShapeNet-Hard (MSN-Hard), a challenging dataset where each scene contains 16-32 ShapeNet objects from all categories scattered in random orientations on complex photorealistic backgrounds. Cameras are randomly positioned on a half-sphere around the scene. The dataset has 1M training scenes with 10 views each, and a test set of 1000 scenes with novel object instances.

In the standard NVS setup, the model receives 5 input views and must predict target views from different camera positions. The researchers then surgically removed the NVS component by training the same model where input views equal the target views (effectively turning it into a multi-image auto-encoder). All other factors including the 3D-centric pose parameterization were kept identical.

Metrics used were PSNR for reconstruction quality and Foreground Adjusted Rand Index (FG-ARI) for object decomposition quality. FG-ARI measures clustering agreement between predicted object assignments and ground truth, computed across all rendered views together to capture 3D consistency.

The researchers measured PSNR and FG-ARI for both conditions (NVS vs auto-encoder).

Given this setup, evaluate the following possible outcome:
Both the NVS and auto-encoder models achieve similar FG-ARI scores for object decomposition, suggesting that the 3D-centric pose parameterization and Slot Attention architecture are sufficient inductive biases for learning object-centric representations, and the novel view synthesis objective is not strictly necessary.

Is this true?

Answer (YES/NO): NO